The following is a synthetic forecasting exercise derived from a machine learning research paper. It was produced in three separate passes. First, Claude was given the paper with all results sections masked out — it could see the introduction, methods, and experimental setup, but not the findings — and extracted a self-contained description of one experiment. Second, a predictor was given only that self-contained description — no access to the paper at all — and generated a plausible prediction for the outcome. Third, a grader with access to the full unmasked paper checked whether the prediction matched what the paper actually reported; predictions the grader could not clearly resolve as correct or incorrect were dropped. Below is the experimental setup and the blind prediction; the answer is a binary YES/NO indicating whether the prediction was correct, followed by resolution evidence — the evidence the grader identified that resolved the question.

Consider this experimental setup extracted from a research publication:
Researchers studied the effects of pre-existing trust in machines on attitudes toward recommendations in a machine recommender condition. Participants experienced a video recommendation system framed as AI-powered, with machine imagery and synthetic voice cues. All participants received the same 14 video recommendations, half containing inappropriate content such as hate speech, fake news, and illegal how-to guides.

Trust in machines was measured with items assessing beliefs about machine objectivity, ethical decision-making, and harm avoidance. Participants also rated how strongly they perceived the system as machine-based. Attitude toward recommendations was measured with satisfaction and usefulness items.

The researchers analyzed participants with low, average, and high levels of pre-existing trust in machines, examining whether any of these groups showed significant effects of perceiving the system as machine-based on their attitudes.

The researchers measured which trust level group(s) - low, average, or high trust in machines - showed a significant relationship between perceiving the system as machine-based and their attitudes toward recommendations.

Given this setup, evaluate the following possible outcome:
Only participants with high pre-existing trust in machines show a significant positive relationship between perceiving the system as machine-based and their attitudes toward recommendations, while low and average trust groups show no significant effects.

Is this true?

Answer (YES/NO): NO